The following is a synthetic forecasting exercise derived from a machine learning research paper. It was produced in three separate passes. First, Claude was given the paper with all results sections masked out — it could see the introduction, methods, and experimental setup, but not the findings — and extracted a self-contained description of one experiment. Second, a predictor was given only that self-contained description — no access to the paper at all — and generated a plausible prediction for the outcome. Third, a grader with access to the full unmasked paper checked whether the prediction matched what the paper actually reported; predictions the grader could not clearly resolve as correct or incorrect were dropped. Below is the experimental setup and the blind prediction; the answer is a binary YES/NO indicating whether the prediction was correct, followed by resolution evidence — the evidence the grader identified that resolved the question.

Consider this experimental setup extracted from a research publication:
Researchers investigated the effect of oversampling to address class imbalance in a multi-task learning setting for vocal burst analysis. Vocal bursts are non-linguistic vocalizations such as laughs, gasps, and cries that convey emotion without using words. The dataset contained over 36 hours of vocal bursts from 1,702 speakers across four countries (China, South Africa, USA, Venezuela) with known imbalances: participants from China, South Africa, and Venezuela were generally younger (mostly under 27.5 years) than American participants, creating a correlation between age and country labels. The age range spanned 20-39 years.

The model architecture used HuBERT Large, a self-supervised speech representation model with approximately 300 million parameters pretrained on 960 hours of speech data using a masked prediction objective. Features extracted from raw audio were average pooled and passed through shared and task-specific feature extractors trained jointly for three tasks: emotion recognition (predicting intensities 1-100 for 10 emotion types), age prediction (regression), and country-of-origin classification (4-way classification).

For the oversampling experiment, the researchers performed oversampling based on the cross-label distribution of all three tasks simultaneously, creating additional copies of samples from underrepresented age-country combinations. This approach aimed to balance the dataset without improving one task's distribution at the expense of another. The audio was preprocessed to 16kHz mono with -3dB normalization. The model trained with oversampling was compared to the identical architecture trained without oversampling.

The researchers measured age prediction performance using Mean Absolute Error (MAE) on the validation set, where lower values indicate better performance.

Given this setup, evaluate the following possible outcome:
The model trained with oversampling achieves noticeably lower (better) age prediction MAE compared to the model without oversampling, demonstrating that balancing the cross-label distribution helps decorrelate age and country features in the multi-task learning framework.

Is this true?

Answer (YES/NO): NO